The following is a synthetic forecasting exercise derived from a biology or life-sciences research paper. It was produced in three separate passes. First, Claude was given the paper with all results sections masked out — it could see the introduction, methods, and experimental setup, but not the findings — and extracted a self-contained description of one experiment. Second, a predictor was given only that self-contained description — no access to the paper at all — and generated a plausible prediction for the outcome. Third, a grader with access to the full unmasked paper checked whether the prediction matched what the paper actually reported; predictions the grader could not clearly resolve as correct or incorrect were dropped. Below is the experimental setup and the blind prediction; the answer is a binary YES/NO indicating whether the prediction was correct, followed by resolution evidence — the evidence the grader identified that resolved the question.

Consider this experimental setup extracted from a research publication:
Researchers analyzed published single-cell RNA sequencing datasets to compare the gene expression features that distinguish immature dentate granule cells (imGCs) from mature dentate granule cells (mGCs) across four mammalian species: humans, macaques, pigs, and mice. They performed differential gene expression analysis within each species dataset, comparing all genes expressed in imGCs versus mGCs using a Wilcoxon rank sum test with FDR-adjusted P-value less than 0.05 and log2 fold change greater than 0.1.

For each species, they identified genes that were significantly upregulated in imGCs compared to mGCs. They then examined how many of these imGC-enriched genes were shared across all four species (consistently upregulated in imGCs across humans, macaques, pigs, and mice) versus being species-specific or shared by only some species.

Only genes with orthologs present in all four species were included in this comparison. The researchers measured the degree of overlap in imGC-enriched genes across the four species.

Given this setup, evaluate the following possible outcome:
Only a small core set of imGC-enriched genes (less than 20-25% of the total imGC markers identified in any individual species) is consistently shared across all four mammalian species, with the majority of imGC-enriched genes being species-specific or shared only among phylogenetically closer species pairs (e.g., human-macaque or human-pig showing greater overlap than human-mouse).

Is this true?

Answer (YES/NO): YES